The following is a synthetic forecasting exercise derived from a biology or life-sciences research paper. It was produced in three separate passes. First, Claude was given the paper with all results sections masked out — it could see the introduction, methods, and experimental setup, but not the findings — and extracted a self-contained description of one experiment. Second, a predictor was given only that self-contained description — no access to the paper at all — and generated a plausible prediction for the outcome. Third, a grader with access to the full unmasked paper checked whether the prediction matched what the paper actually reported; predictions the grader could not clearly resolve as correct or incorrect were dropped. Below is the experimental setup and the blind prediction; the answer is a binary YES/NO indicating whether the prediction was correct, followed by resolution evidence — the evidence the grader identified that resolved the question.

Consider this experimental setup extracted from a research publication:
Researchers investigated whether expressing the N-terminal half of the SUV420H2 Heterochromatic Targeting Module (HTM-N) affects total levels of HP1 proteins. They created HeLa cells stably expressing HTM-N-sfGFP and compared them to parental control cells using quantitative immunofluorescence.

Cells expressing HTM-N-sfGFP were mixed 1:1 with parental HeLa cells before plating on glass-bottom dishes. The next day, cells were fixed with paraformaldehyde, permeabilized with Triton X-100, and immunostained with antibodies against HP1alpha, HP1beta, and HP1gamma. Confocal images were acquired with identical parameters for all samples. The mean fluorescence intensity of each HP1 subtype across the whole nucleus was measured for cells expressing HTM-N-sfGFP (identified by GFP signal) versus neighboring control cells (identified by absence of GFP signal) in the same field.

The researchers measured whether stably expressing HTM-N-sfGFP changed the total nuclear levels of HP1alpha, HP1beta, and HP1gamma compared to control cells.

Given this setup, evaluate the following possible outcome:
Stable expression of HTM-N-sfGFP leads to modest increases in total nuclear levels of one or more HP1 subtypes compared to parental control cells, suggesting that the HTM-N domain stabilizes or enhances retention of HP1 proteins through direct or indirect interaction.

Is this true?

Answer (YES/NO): YES